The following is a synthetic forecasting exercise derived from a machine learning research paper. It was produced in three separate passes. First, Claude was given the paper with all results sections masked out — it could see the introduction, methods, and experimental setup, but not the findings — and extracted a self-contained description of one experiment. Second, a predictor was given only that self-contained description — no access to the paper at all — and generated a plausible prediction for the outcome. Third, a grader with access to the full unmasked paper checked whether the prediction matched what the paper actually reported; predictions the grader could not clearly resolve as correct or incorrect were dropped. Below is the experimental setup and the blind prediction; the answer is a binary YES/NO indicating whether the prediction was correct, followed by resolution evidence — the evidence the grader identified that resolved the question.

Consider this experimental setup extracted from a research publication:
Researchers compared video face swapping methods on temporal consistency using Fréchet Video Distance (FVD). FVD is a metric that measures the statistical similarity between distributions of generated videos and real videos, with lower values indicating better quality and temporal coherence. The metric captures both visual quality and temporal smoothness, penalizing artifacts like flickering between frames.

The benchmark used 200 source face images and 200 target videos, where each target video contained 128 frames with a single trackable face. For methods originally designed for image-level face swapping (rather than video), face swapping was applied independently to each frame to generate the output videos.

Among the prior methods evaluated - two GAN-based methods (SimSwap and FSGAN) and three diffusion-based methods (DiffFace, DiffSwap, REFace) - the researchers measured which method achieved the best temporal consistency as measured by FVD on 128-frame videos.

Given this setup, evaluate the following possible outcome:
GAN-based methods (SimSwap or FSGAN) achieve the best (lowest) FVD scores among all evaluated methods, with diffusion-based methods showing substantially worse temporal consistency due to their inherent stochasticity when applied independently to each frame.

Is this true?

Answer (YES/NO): NO